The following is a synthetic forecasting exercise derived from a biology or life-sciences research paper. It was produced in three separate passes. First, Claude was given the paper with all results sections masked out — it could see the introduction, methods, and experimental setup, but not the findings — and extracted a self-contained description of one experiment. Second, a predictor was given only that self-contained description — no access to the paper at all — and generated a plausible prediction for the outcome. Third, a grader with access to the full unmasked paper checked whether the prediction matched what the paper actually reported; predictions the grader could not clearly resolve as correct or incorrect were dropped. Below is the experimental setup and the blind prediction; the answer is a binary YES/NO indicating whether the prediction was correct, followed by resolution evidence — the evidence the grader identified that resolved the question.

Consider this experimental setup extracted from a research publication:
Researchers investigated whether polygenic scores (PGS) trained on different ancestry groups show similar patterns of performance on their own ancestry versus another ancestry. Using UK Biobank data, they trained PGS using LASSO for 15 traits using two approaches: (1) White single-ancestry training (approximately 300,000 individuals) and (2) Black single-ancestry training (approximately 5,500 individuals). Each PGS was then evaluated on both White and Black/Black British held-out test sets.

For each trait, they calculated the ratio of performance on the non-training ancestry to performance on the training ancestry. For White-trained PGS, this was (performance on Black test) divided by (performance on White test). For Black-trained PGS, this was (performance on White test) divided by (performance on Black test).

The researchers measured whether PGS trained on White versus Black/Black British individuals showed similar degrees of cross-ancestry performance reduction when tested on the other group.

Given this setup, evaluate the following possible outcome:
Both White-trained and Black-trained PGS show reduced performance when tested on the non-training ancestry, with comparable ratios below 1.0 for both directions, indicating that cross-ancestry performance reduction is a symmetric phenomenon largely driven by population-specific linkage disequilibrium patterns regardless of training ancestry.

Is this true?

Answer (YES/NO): NO